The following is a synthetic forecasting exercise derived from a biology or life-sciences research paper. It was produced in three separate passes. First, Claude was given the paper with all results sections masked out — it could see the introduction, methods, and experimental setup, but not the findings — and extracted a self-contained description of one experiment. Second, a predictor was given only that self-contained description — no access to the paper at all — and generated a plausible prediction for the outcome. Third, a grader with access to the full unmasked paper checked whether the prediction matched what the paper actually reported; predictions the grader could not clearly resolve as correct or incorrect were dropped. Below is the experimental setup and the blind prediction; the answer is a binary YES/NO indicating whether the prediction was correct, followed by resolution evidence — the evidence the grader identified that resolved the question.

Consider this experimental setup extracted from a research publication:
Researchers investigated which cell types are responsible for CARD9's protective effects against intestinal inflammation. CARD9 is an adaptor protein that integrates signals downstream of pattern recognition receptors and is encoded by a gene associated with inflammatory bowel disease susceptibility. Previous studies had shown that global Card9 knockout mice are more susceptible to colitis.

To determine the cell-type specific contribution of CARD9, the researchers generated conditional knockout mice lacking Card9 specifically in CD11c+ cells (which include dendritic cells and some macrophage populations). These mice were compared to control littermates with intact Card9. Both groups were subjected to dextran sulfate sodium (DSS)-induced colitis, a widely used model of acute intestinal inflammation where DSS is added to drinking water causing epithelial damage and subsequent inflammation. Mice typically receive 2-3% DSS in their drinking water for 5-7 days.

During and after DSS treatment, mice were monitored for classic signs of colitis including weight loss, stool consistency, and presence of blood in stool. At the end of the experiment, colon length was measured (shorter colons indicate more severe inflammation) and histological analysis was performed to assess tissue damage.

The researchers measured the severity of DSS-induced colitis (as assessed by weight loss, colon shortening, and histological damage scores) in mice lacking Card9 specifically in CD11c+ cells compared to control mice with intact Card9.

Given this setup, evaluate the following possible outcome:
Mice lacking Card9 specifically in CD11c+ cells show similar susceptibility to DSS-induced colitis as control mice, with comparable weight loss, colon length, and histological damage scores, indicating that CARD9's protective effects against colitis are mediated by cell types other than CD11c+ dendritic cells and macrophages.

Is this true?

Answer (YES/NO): YES